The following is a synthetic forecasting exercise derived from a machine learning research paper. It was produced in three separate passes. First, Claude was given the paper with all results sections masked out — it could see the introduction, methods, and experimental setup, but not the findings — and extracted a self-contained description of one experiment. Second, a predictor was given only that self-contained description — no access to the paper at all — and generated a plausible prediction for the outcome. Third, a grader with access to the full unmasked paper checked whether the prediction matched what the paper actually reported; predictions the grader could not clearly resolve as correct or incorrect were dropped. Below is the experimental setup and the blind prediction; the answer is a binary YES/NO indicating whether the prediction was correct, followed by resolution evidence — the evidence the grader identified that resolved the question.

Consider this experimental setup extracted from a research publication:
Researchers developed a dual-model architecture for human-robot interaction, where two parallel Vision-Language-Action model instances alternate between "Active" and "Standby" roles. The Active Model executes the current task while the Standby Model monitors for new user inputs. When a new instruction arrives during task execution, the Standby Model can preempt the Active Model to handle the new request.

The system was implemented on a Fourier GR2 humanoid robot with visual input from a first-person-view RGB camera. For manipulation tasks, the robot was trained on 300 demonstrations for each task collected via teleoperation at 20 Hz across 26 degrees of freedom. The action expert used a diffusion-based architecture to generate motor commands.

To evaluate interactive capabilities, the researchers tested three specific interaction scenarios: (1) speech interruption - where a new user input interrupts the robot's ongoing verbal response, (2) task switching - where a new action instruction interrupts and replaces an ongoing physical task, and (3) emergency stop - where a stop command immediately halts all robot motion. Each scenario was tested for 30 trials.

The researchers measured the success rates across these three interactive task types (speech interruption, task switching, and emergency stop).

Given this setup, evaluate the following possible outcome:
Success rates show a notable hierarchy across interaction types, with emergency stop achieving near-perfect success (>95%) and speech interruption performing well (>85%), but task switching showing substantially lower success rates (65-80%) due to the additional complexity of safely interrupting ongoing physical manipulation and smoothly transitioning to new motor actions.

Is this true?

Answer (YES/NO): NO